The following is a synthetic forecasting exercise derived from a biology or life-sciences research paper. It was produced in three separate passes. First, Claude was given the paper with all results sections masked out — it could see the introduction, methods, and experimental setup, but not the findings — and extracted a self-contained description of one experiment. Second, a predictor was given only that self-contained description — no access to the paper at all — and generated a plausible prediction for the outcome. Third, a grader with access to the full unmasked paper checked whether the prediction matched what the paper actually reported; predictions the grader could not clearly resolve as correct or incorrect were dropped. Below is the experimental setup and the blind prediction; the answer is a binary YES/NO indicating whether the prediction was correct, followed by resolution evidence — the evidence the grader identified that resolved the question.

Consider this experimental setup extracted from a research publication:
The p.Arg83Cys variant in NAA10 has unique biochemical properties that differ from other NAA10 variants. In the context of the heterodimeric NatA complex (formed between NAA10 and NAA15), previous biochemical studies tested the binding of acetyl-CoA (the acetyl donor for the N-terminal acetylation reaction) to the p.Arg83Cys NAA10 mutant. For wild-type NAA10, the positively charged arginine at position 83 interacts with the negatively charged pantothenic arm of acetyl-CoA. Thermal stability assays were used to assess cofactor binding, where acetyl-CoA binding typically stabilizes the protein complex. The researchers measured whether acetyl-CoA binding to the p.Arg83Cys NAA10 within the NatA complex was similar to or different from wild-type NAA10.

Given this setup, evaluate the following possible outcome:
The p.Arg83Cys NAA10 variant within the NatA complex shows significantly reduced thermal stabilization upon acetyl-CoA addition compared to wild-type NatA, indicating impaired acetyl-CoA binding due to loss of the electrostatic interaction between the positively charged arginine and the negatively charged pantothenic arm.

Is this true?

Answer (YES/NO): YES